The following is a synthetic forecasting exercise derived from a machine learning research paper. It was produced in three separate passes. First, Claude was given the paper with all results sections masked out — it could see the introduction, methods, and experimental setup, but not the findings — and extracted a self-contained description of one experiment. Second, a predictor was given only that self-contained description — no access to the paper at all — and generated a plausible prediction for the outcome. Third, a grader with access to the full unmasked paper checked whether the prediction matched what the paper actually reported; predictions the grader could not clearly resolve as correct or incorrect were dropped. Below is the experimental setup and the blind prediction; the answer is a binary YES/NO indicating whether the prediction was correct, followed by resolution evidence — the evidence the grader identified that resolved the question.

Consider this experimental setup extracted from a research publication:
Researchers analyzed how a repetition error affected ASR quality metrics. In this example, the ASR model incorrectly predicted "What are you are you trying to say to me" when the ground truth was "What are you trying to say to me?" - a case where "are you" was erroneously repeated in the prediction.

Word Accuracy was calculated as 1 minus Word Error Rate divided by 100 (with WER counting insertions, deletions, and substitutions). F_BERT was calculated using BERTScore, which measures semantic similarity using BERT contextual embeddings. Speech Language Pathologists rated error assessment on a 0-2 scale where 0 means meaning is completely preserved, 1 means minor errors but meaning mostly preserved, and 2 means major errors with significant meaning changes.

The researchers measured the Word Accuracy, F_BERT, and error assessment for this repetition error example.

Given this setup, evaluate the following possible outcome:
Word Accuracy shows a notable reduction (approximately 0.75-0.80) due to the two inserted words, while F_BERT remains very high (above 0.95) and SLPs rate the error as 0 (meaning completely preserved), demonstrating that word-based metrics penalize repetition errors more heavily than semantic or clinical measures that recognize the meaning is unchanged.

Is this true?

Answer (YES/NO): NO